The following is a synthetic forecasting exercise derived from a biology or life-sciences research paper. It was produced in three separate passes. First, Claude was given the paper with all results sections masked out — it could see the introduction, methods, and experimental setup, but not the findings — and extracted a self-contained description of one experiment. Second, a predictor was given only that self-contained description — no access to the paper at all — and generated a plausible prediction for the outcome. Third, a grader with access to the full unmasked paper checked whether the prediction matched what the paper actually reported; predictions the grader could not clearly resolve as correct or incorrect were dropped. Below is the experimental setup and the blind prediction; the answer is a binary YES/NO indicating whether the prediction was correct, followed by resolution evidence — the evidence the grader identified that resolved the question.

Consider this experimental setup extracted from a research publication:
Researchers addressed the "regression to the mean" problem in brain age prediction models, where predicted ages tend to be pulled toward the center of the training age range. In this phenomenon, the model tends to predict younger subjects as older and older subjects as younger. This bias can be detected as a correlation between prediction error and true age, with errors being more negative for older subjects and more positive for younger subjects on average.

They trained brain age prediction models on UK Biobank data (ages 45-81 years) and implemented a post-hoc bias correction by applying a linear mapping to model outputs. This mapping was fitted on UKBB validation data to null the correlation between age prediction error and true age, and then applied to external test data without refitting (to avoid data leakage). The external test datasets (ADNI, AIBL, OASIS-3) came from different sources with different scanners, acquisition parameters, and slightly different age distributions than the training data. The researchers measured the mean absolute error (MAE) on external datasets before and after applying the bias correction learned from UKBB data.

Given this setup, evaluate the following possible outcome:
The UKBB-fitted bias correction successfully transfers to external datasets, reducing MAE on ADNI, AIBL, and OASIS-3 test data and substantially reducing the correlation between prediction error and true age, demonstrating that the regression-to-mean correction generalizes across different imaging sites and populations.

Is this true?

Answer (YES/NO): NO